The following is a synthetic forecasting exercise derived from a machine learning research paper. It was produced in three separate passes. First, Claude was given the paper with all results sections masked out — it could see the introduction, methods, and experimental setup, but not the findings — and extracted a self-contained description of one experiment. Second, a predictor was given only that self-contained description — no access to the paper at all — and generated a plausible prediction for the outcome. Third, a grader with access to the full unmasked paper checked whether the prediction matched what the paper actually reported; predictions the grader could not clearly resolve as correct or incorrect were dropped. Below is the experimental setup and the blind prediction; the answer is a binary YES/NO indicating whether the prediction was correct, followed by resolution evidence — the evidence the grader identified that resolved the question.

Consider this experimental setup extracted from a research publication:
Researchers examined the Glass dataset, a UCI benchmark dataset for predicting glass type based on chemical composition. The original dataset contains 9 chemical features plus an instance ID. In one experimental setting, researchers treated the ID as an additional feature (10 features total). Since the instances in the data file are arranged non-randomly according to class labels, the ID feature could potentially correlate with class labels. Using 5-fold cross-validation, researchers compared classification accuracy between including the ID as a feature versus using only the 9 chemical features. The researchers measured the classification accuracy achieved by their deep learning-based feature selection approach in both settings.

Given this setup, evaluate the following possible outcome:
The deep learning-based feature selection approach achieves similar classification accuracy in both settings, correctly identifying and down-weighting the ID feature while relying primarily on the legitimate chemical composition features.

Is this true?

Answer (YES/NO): NO